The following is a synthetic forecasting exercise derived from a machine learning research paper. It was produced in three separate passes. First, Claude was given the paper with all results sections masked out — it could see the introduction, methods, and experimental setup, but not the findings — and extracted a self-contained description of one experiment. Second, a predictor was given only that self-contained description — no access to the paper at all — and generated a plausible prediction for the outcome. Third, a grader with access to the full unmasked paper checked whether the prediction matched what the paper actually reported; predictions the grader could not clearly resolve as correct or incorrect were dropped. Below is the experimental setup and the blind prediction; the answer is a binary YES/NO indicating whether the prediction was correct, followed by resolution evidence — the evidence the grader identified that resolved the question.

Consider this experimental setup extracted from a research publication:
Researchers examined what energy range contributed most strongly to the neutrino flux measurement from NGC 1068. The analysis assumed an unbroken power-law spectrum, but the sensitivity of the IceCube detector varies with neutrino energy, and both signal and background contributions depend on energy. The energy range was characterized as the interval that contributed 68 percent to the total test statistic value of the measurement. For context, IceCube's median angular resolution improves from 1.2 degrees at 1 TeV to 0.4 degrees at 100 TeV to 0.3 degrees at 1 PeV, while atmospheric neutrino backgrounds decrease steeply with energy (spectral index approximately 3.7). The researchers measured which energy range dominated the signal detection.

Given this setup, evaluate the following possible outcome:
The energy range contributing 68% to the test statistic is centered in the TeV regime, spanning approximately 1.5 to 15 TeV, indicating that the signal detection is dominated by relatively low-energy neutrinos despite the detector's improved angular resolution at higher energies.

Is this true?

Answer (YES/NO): YES